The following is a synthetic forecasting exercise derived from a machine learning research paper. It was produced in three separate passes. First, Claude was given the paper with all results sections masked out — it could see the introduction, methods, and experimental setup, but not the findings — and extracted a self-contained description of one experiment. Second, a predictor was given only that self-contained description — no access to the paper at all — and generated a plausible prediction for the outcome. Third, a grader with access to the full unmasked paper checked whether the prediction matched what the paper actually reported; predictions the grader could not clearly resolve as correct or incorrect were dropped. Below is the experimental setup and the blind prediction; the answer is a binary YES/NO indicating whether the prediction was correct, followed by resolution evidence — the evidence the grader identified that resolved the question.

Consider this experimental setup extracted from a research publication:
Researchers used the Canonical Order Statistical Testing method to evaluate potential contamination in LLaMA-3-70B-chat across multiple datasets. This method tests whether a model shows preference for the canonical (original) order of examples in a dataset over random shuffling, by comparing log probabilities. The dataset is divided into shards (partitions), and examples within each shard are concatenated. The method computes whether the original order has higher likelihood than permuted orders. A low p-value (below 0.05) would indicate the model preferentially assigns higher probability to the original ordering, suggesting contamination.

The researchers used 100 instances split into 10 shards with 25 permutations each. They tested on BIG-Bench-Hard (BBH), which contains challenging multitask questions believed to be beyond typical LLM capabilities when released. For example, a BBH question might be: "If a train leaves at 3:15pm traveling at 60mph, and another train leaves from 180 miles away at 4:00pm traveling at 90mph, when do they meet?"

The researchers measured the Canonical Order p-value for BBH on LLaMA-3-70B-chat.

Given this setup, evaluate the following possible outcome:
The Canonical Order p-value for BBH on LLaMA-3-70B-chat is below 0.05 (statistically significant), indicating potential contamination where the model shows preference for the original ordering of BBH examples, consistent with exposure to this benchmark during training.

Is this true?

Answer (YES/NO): NO